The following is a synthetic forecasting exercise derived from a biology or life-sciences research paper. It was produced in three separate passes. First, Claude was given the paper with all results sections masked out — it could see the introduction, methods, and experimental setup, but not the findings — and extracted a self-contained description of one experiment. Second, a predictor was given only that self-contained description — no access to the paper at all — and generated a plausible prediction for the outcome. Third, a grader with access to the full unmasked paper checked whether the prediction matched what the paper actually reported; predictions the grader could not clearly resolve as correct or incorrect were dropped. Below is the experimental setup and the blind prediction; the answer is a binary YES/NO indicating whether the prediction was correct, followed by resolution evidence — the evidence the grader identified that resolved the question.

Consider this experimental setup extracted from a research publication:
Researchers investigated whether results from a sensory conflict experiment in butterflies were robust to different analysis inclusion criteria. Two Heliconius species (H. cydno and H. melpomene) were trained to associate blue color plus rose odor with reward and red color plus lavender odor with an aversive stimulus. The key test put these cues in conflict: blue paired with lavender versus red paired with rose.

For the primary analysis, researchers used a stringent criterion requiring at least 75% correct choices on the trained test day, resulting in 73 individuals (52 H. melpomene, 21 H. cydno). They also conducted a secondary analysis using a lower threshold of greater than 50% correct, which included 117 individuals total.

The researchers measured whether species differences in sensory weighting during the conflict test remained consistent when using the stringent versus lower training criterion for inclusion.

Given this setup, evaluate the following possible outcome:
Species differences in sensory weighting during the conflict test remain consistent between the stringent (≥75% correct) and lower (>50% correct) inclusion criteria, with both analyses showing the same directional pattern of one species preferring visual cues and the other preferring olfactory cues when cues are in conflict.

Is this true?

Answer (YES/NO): YES